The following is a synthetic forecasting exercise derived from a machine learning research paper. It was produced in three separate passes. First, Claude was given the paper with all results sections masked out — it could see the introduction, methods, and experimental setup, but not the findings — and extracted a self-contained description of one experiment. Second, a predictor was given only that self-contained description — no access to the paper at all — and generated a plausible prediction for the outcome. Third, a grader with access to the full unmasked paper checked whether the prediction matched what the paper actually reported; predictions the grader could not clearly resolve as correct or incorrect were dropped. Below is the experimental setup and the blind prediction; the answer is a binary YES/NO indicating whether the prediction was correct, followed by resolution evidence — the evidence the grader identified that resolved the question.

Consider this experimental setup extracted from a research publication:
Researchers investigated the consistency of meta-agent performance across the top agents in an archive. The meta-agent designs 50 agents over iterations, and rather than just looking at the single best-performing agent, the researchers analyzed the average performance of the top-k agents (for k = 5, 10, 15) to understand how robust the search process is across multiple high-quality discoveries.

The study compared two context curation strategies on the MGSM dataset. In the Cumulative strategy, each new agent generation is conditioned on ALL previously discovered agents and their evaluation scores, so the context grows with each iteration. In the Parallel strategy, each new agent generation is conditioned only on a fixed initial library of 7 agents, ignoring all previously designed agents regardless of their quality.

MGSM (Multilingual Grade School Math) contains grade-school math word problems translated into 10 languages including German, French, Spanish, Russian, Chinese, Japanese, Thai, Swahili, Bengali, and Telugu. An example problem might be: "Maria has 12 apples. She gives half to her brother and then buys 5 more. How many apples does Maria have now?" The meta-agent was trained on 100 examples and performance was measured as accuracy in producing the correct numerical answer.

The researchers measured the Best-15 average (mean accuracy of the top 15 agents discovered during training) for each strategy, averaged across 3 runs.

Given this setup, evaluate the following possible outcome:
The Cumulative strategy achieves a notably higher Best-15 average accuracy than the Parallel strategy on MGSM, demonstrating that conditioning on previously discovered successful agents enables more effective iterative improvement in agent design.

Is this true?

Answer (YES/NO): NO